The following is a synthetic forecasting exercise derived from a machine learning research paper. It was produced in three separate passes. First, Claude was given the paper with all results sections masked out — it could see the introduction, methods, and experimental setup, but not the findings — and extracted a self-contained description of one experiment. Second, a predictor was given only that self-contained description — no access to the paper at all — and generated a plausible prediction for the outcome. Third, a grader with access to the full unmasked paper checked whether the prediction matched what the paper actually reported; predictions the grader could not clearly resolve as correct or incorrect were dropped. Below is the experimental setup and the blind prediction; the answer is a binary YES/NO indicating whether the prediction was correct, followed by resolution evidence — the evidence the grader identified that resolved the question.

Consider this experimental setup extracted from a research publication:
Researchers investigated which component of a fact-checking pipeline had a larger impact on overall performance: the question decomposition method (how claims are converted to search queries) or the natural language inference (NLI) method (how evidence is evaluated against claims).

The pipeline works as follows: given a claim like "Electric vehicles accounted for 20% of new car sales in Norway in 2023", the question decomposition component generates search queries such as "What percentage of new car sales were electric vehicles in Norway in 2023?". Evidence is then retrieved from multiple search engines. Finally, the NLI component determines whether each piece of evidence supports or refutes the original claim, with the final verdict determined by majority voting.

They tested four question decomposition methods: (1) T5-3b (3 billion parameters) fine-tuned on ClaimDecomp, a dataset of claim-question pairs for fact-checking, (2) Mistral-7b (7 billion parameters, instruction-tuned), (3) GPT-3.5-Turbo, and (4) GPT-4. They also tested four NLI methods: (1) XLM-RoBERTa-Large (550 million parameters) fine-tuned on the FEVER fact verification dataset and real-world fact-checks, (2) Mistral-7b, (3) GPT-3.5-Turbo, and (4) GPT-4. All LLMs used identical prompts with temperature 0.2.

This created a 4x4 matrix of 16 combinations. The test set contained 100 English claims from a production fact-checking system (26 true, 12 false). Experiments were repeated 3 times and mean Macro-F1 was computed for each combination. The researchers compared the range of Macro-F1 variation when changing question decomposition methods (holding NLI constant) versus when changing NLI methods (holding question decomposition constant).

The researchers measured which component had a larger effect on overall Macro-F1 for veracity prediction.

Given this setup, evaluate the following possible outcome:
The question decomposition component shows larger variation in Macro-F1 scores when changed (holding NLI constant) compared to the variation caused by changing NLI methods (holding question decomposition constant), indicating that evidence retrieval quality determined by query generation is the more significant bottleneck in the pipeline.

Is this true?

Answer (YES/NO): NO